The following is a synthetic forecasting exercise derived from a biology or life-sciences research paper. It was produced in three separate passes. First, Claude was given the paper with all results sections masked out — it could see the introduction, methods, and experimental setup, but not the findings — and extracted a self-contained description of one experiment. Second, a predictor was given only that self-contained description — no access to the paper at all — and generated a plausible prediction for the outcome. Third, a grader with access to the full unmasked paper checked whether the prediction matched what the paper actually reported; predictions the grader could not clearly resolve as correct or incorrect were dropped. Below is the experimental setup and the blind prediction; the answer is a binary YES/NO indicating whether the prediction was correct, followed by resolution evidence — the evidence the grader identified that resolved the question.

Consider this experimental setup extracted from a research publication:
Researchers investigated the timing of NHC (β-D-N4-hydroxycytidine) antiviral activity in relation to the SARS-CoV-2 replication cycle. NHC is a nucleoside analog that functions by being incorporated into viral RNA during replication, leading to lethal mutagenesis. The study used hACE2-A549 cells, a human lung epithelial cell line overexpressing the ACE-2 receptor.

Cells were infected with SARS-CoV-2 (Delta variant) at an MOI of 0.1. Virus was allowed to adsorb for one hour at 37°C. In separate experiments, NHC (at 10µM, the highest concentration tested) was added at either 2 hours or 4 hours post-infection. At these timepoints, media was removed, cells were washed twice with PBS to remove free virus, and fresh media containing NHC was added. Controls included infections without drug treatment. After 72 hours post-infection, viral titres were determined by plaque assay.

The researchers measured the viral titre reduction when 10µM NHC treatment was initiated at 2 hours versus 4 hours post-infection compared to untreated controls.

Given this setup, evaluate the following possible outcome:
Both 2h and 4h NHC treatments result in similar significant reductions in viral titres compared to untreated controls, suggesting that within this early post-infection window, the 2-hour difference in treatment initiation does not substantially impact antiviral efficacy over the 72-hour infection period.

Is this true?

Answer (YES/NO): YES